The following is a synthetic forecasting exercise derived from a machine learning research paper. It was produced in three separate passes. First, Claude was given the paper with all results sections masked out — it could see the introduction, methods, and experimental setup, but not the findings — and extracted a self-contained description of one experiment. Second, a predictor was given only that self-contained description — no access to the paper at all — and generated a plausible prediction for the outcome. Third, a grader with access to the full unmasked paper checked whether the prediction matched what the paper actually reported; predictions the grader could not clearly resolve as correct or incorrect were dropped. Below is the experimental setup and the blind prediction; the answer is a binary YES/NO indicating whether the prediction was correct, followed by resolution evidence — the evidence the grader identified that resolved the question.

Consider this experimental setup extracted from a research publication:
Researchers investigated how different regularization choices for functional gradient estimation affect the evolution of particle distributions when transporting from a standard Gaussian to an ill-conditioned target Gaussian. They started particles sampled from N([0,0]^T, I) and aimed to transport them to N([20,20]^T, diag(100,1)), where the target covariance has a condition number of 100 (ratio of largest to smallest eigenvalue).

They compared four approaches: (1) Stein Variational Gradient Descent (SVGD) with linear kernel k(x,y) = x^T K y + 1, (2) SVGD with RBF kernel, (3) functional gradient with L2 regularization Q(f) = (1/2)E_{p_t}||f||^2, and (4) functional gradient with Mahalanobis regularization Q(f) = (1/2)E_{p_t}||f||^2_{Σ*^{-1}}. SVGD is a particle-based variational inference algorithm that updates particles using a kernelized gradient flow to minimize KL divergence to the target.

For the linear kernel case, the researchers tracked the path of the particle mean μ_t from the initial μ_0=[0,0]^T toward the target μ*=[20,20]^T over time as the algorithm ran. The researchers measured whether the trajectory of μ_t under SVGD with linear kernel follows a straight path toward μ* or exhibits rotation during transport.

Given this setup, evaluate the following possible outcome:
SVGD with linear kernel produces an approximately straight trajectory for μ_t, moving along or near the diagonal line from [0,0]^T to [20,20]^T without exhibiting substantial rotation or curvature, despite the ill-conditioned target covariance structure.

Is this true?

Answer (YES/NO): NO